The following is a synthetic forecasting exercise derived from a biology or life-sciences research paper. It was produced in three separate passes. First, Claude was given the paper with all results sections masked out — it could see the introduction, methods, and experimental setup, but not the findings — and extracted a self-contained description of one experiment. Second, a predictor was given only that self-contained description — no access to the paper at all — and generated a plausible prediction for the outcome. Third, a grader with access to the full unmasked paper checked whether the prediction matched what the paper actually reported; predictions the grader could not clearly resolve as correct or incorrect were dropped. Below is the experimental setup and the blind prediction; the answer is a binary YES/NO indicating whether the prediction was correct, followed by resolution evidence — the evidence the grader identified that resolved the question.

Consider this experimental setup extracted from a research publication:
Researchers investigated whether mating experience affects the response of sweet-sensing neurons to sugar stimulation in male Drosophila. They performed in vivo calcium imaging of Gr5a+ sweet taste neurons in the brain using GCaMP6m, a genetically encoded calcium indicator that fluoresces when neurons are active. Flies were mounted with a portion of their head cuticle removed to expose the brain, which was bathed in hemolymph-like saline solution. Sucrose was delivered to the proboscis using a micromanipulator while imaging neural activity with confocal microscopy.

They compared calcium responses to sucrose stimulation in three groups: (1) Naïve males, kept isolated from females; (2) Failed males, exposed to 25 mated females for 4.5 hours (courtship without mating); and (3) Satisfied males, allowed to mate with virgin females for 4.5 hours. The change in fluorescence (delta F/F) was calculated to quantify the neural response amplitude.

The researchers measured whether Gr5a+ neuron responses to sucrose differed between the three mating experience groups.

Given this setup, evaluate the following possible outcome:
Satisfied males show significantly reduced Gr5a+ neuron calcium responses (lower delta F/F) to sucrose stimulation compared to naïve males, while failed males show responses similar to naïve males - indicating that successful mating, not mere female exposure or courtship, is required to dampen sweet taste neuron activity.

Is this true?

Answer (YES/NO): NO